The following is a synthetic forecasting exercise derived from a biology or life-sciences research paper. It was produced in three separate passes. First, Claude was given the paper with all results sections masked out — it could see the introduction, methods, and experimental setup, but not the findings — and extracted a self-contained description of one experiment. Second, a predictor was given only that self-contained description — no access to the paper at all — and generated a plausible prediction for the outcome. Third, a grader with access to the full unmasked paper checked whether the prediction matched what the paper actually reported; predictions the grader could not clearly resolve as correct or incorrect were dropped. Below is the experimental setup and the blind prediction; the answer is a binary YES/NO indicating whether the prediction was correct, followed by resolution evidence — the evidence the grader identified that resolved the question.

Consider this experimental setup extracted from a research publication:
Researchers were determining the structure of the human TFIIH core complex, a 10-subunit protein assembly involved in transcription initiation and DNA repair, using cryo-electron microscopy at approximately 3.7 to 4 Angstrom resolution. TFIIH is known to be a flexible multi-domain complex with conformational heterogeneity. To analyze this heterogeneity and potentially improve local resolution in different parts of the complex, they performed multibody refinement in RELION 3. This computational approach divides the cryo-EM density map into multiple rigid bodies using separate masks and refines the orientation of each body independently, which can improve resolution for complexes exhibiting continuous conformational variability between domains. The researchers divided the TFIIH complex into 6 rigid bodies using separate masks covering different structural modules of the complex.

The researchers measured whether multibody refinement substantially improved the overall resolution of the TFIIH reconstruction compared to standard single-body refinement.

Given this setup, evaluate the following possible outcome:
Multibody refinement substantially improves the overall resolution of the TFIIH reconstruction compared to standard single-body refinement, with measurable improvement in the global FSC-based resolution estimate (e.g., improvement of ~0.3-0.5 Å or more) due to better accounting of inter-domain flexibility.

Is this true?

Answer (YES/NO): NO